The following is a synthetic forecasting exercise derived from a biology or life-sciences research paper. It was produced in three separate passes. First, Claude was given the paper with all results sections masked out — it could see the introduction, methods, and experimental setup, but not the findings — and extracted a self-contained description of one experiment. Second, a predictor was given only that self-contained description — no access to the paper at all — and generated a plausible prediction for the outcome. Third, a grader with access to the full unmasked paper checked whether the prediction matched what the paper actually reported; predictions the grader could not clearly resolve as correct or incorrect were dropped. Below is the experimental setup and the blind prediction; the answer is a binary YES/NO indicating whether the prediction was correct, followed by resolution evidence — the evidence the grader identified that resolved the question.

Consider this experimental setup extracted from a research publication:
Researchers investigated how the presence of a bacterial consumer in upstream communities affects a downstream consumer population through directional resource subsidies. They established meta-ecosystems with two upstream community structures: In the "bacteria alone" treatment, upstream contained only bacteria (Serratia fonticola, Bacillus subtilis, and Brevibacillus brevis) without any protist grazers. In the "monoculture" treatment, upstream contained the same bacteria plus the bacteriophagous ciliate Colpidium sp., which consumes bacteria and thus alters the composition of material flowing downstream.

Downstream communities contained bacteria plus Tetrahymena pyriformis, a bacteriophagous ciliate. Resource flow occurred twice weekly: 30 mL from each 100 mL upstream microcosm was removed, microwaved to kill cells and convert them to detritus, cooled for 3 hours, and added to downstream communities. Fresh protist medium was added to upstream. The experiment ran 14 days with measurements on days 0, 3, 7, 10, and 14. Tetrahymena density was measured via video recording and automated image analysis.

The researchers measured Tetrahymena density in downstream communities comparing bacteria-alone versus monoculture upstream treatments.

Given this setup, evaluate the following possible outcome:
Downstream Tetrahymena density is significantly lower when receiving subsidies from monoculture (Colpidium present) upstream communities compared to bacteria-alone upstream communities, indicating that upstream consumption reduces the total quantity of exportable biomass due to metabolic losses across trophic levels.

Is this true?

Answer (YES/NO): NO